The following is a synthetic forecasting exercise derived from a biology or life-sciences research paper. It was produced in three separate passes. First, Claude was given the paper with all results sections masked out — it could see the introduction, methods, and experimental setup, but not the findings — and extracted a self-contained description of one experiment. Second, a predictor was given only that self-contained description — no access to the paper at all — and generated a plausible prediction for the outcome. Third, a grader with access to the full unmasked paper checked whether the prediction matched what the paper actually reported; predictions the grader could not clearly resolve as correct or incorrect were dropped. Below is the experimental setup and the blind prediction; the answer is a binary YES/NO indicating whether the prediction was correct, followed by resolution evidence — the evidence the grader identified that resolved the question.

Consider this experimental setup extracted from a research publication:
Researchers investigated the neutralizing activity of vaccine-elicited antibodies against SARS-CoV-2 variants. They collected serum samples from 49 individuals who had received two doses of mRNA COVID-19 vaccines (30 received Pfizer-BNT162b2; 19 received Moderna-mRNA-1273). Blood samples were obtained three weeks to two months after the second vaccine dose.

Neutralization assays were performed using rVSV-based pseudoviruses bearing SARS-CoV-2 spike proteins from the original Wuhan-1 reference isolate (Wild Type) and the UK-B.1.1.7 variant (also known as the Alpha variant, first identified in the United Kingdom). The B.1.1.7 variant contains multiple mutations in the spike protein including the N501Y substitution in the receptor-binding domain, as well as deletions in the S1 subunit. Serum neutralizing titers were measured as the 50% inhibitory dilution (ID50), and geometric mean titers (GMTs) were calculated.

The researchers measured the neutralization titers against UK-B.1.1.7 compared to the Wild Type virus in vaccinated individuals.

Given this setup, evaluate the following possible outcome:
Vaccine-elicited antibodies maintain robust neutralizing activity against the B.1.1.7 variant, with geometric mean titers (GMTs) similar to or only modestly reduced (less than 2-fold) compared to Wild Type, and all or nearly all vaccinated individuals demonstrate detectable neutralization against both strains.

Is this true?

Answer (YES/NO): NO